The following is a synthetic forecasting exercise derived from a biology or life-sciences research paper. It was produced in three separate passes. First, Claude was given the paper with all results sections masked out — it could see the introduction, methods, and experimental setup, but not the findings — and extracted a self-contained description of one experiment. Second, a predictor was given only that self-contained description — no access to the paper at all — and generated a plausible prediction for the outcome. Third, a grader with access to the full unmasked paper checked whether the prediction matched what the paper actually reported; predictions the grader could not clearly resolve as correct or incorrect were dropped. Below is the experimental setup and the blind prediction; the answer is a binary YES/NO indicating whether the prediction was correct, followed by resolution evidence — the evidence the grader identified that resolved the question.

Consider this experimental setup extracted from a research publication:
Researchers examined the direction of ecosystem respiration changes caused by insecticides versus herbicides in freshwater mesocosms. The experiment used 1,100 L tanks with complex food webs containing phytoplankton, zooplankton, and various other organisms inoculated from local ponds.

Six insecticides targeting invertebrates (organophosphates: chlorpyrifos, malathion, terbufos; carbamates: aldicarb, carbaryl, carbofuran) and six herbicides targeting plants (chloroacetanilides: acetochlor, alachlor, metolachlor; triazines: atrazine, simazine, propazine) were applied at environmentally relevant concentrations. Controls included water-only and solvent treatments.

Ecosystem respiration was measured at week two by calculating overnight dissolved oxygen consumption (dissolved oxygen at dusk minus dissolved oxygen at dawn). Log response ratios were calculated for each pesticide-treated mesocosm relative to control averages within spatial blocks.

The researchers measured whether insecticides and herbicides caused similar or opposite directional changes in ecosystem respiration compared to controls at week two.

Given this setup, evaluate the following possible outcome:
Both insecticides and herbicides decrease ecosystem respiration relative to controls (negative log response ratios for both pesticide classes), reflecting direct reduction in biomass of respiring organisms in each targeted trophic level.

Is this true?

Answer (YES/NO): NO